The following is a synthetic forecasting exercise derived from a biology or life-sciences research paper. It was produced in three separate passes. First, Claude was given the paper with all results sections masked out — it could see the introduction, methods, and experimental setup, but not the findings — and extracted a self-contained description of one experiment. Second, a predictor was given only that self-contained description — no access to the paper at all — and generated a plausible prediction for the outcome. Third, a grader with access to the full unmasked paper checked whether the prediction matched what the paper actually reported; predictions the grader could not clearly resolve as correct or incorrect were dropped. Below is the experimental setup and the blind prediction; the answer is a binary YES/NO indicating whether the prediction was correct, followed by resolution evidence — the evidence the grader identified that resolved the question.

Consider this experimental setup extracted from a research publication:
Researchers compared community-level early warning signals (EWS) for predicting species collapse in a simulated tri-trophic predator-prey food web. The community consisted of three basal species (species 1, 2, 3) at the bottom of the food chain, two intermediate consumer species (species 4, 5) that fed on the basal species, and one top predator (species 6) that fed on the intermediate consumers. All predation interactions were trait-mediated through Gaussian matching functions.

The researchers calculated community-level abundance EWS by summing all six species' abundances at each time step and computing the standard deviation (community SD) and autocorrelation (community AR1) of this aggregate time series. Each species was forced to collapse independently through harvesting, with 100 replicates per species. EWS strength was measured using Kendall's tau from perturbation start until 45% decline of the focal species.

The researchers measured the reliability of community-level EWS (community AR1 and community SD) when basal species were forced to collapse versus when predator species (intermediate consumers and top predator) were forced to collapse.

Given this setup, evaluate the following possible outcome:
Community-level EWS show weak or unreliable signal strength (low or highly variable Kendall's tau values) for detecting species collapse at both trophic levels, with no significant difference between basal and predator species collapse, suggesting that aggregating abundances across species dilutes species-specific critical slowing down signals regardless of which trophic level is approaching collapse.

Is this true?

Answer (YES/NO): NO